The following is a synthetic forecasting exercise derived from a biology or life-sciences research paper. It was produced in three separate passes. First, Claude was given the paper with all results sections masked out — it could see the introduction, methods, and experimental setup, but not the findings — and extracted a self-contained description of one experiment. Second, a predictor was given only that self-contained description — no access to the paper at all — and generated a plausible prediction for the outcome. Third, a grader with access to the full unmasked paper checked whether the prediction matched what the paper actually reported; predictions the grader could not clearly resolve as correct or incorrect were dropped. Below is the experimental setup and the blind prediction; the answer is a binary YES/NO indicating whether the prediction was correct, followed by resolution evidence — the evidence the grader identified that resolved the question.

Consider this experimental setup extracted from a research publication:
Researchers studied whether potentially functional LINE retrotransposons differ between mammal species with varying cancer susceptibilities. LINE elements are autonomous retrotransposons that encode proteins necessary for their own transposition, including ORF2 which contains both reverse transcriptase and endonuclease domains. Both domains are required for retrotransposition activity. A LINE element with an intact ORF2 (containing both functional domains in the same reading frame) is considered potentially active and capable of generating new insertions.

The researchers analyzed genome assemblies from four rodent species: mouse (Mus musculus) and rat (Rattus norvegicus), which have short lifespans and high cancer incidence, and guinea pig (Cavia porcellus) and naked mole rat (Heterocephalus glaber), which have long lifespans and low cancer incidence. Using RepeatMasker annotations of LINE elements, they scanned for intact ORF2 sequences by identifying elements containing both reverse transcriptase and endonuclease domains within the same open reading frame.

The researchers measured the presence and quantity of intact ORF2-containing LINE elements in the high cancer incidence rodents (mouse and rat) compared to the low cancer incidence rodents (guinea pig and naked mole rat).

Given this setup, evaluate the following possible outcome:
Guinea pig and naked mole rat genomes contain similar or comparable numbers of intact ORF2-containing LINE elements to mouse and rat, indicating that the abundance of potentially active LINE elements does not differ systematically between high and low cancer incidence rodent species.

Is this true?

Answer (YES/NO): NO